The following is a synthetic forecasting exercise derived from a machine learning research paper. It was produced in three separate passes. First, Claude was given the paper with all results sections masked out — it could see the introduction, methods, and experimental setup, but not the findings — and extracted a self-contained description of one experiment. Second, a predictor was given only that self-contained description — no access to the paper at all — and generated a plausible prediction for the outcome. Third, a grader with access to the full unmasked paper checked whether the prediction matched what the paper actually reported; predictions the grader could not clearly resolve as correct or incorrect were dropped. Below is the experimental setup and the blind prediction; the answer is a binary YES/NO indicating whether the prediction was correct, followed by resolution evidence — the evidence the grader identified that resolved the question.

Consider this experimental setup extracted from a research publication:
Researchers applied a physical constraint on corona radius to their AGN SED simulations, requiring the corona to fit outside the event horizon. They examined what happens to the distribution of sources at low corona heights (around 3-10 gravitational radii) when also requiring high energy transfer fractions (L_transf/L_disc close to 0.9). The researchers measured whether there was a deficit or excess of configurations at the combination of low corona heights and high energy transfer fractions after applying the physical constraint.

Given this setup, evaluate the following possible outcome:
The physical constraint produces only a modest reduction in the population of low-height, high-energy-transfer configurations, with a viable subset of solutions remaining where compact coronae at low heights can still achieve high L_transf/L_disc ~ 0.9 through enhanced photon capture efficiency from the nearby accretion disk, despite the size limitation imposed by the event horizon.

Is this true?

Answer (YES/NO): NO